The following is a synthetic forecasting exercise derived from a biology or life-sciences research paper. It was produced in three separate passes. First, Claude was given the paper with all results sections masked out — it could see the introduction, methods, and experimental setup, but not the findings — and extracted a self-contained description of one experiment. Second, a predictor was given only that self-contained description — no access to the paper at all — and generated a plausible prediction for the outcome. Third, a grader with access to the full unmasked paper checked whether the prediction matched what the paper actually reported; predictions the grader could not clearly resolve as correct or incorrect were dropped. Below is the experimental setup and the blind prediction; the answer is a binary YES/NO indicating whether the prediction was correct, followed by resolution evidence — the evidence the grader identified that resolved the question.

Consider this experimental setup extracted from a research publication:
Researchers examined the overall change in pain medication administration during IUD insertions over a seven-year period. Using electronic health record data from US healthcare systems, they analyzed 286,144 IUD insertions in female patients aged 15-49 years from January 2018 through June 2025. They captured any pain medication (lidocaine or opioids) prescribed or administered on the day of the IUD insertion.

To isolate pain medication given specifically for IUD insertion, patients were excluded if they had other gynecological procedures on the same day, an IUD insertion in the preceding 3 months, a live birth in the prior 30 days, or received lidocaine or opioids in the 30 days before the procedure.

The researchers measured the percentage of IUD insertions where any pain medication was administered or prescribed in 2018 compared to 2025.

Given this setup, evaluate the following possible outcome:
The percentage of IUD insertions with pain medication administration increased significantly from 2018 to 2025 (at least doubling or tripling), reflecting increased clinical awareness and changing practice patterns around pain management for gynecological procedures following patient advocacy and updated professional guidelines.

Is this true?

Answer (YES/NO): YES